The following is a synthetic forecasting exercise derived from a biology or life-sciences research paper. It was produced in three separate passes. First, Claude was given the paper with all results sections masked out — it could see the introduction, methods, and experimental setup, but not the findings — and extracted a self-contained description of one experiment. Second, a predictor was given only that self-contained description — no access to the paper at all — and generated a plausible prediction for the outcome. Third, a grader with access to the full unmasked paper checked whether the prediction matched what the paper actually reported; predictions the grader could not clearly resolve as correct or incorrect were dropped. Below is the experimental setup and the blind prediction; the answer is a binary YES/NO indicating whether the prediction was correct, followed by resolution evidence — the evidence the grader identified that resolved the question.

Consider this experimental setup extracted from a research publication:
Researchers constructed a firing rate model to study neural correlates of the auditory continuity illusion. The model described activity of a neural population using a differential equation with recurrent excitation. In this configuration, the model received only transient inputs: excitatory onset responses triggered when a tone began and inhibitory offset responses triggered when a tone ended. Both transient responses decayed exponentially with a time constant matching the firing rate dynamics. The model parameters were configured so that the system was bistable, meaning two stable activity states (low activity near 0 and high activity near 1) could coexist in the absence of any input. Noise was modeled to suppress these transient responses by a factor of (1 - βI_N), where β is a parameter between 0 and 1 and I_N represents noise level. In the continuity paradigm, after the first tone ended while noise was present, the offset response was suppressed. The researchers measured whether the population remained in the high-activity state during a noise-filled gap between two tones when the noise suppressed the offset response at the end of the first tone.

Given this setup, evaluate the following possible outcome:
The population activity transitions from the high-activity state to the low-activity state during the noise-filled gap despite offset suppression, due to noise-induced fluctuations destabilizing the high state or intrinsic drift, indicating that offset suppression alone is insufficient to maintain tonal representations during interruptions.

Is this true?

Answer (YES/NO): NO